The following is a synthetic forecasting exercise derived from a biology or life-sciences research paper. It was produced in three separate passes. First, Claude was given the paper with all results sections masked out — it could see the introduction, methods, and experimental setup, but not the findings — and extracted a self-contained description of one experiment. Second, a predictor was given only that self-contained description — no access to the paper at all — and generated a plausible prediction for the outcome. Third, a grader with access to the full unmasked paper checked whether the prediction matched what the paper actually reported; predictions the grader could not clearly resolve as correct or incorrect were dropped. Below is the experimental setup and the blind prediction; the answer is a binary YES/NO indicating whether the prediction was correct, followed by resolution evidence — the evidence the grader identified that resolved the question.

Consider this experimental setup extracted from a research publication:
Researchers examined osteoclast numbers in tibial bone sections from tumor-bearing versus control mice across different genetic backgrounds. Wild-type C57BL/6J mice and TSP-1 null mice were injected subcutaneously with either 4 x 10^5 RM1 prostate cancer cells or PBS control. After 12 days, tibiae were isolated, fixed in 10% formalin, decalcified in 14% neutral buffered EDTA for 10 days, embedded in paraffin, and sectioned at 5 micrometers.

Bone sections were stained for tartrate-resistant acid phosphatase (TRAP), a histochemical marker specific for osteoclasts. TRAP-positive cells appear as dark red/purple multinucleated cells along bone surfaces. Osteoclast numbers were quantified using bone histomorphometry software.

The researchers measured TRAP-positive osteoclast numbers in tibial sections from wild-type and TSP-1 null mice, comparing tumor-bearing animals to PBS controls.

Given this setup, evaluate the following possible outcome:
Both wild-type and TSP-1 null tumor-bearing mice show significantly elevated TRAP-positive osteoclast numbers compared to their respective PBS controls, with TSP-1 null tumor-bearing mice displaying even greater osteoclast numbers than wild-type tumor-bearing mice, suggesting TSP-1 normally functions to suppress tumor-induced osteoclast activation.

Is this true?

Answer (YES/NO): NO